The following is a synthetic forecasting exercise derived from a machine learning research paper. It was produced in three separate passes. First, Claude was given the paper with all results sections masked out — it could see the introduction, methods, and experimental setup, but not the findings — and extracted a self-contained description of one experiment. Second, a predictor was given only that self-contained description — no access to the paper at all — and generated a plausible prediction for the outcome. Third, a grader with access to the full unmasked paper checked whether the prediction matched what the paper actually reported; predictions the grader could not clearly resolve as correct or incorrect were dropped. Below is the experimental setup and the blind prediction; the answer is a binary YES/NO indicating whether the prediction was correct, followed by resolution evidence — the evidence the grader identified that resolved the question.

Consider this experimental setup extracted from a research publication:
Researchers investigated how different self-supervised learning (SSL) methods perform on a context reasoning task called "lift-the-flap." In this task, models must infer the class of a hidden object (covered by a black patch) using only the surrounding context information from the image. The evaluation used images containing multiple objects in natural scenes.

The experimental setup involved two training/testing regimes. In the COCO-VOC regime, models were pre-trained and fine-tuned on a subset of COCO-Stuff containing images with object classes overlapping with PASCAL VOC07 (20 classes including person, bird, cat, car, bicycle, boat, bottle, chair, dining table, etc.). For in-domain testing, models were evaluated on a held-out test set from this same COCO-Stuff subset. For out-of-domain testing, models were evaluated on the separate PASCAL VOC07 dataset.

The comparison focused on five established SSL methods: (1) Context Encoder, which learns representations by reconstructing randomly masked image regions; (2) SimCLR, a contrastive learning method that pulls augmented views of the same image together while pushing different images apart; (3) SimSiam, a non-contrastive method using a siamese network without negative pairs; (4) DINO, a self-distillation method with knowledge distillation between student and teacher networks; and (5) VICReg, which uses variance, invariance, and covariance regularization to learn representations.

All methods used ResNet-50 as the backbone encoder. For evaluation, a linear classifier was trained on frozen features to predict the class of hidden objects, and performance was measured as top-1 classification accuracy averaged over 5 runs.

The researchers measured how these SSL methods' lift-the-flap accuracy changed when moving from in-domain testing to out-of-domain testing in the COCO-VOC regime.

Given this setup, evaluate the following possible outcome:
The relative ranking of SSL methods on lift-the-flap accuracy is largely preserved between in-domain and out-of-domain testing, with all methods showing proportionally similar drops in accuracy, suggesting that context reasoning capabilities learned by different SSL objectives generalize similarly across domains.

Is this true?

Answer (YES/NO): NO